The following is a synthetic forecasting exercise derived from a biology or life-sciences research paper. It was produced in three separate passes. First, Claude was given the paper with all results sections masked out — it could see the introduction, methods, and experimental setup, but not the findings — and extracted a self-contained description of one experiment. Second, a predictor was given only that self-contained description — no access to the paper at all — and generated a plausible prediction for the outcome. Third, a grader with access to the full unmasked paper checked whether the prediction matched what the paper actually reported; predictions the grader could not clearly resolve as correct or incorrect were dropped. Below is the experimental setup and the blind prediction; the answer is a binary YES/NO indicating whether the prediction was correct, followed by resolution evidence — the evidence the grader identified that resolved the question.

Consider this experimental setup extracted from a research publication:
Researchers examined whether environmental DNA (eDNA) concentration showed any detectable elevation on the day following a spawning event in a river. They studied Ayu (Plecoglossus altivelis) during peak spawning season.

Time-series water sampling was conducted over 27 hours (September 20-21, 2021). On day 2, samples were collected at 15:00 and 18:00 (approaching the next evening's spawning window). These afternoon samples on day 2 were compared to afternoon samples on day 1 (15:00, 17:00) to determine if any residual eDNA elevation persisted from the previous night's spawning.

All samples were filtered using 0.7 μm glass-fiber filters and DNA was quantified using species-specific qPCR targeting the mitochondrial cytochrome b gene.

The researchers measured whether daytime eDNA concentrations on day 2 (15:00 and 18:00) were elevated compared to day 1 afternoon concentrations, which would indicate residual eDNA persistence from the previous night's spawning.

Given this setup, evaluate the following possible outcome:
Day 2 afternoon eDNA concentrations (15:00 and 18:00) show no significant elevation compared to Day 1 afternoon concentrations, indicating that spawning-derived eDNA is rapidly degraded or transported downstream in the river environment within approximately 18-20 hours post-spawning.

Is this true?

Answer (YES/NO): NO